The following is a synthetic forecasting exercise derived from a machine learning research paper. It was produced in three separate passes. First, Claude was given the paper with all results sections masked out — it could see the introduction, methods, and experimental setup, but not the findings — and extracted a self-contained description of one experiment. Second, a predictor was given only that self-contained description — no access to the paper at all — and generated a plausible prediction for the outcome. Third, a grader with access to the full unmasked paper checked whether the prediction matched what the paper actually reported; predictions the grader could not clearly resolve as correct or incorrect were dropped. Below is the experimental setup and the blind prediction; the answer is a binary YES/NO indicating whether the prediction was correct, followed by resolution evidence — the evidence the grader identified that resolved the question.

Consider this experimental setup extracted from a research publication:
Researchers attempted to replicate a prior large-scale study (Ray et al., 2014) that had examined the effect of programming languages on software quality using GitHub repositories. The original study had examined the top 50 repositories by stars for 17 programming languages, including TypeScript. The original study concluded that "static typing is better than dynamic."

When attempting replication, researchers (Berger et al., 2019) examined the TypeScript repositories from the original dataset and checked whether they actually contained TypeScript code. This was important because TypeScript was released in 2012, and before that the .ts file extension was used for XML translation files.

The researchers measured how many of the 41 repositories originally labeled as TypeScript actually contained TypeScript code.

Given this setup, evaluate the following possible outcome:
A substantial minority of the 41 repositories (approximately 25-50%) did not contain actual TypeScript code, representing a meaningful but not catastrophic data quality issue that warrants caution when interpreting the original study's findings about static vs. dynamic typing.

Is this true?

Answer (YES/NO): NO